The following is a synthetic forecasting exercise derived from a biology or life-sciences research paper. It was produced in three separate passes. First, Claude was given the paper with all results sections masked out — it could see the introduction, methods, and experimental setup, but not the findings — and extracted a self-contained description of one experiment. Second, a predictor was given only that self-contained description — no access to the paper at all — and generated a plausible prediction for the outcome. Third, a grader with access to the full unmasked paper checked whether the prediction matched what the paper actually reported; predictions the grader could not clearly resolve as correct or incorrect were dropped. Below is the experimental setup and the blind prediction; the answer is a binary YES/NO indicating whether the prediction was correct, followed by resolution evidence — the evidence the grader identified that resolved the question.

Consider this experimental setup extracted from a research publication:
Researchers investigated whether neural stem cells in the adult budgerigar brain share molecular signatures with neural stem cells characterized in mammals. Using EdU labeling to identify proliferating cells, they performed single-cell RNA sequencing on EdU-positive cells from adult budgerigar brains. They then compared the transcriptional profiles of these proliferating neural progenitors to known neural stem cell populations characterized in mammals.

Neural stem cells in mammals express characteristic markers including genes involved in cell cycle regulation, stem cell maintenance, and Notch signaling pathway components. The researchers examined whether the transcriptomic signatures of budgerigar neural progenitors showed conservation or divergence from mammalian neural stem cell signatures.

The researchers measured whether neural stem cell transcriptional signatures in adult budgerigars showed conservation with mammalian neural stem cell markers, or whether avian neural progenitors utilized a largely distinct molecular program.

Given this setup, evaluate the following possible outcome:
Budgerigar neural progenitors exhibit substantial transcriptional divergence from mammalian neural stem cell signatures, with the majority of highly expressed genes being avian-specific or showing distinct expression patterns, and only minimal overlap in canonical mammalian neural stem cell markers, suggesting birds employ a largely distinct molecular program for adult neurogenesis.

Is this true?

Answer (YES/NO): NO